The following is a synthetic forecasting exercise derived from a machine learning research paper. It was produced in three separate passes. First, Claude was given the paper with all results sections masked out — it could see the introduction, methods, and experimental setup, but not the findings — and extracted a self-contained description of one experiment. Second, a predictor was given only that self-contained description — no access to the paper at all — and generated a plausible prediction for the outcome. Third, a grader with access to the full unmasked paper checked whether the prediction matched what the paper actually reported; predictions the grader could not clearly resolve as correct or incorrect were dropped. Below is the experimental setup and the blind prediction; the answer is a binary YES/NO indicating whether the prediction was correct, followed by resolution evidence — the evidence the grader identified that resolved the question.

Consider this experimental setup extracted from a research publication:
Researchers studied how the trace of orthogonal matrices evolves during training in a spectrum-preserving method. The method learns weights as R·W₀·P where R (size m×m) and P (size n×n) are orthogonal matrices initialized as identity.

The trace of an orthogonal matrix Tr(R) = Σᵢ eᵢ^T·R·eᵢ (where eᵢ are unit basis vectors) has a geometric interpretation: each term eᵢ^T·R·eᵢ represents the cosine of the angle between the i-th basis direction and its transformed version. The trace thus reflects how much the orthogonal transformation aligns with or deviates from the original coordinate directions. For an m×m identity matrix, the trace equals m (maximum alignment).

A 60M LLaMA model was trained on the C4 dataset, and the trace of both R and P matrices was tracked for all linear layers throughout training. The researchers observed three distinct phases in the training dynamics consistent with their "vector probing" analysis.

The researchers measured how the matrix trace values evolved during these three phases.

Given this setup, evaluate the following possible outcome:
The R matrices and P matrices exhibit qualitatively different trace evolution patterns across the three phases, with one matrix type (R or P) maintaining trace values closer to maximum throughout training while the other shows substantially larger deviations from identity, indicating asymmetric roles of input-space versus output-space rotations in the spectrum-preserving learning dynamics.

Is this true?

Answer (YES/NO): NO